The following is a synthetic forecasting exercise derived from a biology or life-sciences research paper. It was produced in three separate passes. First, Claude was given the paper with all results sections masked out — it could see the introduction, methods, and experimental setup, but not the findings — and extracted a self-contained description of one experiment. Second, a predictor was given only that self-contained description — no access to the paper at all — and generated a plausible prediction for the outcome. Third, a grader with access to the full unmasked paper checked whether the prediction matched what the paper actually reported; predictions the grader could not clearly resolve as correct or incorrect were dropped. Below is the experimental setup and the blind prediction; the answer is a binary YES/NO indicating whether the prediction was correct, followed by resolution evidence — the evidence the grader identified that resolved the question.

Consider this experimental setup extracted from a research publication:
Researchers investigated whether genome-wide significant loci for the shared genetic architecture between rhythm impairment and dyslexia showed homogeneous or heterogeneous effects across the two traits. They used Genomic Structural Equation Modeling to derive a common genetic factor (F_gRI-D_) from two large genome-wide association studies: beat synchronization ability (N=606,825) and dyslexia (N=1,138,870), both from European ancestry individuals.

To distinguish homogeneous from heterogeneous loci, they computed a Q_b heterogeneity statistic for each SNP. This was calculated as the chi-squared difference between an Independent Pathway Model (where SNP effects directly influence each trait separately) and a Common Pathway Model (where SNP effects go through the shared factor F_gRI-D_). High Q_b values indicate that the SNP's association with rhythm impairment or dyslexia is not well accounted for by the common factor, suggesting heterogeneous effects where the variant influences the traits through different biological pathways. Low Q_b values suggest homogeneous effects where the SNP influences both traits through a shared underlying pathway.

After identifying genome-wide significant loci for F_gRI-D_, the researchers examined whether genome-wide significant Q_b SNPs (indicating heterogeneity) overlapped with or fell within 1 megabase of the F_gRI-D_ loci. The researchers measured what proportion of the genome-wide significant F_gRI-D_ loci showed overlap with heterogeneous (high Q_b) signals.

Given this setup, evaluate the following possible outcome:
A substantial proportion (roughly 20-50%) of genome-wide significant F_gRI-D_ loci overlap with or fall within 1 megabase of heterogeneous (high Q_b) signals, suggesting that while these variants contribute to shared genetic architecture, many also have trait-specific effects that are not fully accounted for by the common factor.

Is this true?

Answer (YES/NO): NO